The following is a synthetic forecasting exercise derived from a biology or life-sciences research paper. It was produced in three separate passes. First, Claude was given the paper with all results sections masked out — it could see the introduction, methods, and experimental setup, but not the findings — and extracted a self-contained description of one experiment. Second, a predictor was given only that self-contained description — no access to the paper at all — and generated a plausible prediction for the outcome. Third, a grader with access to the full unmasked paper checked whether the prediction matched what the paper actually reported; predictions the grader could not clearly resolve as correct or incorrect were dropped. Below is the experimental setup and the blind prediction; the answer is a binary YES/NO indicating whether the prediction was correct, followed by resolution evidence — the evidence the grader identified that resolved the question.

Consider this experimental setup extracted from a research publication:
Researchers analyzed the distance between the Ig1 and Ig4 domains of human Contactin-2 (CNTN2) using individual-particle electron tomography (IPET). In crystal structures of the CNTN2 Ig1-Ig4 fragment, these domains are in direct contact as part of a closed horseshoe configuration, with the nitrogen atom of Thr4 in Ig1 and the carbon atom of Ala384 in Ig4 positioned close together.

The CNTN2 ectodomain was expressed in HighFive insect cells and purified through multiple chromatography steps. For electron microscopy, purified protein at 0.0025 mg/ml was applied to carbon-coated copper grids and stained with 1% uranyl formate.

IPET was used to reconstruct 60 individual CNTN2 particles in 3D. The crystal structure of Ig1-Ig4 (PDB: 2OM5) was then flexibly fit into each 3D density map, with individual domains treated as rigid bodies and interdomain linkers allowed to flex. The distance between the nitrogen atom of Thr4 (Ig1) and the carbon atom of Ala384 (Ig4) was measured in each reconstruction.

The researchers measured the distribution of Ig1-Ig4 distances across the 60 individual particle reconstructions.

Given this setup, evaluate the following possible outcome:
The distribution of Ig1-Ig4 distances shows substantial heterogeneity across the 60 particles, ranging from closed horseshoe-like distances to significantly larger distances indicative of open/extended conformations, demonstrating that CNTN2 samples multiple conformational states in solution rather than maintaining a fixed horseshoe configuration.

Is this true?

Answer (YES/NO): YES